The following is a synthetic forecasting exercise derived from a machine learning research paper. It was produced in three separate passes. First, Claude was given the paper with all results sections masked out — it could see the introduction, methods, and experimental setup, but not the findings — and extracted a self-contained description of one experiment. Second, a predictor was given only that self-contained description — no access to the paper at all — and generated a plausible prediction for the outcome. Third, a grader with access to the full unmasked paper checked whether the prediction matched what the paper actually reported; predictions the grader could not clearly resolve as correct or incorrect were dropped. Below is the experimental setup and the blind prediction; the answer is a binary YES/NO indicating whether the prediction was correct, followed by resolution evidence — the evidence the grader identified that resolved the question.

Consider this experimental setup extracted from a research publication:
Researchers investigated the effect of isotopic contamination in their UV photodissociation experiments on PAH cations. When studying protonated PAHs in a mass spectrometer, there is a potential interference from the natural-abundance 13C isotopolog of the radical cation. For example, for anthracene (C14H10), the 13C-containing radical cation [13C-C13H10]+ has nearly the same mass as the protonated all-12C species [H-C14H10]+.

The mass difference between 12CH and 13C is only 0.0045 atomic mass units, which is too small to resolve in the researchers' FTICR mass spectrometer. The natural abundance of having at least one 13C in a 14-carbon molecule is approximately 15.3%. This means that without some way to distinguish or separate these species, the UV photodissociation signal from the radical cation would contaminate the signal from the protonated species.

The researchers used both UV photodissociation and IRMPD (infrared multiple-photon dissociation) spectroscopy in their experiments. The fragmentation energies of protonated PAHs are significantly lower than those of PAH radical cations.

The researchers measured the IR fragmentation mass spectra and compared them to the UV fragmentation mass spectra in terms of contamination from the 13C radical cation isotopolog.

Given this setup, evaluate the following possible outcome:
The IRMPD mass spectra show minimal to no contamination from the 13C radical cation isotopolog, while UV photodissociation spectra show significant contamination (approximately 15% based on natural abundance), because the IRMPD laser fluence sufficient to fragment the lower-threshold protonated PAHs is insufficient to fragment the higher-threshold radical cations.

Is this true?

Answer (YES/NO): YES